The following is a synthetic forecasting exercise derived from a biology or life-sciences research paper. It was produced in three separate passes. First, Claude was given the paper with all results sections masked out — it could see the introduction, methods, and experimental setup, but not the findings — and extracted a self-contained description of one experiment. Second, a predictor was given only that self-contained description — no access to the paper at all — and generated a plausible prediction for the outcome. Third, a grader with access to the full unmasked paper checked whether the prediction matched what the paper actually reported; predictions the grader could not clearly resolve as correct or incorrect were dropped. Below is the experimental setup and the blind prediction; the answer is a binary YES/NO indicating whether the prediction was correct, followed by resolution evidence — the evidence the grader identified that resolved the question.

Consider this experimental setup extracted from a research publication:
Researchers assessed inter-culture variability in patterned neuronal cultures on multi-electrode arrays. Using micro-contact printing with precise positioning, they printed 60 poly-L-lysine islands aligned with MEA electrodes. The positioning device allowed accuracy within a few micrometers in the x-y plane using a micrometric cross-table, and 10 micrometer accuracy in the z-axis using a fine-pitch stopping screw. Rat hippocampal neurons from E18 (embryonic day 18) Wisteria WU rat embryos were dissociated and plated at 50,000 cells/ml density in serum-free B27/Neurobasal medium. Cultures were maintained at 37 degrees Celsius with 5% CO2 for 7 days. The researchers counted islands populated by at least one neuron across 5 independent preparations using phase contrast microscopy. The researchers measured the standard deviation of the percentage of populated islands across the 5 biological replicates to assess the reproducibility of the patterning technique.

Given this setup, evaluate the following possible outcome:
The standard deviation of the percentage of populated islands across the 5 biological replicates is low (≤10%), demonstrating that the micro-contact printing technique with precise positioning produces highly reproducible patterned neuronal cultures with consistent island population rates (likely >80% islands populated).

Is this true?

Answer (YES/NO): NO